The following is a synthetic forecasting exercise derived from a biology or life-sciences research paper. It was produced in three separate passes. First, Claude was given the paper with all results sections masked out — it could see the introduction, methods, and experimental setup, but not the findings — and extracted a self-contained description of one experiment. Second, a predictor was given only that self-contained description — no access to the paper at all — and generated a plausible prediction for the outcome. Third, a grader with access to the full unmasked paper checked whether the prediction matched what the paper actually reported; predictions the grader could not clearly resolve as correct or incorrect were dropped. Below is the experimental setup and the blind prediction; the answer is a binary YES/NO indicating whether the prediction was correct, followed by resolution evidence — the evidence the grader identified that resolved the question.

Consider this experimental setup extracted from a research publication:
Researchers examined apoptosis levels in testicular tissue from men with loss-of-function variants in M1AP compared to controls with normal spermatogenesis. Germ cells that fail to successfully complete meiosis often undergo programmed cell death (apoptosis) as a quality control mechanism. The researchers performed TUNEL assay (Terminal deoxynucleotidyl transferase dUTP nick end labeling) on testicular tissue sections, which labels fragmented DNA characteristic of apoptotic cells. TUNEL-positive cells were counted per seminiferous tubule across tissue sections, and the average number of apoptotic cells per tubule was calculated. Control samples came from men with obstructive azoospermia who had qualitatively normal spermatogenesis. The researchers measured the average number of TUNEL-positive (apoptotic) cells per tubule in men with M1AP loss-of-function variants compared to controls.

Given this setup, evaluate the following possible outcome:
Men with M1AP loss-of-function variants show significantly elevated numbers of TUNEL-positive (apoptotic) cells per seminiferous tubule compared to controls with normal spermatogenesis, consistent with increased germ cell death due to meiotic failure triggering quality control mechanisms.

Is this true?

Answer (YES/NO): YES